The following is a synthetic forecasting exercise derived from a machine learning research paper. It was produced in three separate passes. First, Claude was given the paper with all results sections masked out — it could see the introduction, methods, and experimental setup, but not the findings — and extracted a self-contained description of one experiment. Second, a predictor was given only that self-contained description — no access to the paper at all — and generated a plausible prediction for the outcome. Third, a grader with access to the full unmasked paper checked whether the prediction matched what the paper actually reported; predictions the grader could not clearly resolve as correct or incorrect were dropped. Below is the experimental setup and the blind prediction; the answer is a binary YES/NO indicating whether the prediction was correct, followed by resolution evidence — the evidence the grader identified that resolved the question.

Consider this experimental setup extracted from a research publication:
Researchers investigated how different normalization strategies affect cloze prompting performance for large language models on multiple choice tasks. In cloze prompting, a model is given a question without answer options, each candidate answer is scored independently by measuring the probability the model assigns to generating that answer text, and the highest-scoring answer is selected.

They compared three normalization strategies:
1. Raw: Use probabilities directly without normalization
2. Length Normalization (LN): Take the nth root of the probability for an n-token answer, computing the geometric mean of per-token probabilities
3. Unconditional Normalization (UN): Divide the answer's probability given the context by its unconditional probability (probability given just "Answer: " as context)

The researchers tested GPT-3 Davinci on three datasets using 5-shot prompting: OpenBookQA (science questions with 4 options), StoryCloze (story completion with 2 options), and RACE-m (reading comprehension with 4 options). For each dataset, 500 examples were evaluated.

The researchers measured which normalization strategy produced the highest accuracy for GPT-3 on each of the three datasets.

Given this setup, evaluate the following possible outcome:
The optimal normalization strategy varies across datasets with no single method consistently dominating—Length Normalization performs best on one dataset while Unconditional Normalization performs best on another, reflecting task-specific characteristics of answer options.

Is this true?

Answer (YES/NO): NO